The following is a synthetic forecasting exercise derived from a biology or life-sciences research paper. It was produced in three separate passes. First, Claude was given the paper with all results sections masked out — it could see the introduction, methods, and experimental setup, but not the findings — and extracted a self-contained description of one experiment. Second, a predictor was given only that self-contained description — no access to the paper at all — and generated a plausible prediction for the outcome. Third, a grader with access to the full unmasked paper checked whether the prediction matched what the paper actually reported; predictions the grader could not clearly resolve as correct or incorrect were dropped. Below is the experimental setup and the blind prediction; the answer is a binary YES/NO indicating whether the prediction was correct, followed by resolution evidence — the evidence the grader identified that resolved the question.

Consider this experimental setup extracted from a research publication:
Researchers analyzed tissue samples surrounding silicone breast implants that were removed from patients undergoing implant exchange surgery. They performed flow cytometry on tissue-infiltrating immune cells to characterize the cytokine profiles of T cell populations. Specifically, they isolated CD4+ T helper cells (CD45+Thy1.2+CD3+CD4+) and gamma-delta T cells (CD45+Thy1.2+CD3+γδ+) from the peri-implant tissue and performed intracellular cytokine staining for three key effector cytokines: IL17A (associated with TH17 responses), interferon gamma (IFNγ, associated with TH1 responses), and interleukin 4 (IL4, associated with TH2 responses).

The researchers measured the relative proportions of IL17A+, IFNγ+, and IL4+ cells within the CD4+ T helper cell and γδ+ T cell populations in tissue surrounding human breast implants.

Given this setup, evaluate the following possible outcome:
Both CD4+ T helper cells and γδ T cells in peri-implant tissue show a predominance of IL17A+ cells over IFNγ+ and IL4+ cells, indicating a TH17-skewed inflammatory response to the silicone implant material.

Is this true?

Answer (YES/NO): YES